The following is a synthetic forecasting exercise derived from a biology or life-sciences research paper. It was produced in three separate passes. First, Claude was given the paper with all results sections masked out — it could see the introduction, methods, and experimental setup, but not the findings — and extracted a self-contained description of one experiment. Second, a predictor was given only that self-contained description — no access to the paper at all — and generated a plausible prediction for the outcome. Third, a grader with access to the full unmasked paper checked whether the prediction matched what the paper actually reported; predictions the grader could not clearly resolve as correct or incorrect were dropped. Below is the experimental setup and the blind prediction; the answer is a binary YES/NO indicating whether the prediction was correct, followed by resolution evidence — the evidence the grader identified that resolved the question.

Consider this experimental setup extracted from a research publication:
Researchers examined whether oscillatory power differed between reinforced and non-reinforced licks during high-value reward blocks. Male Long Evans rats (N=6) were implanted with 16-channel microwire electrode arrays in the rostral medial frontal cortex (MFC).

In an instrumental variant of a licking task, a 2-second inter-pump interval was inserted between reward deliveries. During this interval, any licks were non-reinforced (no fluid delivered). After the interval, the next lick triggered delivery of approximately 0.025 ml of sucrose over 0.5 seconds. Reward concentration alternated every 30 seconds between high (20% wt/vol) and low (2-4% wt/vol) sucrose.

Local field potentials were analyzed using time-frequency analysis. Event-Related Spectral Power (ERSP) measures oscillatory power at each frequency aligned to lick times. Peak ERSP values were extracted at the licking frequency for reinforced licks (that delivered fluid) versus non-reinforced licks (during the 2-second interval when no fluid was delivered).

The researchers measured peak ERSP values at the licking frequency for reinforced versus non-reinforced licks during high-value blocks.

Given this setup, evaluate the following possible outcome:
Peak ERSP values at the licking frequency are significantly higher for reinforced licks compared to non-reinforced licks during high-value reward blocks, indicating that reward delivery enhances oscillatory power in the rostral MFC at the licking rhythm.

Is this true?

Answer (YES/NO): NO